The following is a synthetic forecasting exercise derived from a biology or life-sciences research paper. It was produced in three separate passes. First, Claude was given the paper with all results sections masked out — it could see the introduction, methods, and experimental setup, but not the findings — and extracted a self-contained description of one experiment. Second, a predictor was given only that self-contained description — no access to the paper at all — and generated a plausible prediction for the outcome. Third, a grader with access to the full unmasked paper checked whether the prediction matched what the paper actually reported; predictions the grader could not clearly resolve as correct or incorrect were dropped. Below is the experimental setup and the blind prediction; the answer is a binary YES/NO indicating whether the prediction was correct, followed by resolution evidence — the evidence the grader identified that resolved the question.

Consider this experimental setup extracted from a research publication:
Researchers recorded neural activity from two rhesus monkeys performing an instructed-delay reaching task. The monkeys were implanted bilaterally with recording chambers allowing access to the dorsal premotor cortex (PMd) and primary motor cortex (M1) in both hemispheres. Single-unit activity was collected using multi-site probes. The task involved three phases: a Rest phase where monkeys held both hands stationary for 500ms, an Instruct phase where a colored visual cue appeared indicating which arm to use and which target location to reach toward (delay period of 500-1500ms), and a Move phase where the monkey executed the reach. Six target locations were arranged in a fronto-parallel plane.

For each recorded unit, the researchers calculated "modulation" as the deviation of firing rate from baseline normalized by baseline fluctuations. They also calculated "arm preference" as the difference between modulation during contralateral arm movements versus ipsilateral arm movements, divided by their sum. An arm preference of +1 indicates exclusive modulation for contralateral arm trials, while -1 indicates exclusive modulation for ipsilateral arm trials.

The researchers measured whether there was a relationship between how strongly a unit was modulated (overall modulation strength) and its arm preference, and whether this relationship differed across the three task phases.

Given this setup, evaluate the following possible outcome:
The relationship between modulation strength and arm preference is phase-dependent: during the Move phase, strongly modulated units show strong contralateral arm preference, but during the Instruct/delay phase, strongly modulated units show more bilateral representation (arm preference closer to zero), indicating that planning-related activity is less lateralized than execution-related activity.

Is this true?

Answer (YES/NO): NO